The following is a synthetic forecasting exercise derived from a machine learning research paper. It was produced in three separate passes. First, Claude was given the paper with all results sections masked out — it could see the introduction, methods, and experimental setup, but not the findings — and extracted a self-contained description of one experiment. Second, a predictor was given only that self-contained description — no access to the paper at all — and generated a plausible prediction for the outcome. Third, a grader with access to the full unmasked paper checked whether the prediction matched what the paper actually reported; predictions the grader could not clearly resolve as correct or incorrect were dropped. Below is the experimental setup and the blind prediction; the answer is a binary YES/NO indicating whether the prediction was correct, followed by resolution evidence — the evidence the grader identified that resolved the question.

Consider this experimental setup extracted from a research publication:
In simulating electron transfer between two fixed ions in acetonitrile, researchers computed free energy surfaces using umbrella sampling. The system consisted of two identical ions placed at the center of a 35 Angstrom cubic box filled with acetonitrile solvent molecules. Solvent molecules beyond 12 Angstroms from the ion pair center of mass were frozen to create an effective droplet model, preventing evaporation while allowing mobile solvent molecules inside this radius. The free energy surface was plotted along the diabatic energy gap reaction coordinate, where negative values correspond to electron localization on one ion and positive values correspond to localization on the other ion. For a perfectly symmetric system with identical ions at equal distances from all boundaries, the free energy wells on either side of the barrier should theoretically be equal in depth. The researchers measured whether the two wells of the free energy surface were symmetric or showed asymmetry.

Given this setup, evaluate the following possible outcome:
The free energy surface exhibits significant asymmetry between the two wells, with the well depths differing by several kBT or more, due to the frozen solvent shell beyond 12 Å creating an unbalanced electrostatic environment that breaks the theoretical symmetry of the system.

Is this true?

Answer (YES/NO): NO